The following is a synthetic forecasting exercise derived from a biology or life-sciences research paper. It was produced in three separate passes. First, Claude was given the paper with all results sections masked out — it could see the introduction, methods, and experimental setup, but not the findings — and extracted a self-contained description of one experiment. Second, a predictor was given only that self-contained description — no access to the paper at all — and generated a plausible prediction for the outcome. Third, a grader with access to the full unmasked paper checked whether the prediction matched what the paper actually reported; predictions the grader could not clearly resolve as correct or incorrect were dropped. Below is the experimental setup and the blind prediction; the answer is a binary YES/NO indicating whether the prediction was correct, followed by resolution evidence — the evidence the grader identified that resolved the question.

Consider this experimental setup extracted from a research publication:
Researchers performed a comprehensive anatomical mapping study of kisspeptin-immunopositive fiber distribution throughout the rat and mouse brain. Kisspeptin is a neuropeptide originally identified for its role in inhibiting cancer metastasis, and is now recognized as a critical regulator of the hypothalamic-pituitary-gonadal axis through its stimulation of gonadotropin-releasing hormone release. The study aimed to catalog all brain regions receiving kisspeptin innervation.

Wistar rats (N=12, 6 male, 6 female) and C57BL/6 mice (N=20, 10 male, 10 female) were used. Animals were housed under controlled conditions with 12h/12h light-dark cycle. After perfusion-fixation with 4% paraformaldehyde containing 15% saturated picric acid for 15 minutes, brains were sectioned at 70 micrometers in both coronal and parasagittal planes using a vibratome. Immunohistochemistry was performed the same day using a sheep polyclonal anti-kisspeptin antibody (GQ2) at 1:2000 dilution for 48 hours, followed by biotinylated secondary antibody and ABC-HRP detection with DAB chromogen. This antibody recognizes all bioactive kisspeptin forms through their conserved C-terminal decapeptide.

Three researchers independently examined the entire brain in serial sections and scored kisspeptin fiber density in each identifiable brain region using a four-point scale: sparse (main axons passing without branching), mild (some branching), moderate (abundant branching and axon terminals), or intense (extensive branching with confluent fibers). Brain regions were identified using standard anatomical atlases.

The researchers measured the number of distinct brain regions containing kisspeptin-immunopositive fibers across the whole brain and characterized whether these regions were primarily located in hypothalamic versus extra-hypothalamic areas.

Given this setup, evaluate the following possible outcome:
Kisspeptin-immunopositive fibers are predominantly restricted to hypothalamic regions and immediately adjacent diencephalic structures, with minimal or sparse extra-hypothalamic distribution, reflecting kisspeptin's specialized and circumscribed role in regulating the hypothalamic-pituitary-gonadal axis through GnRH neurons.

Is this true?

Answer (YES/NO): NO